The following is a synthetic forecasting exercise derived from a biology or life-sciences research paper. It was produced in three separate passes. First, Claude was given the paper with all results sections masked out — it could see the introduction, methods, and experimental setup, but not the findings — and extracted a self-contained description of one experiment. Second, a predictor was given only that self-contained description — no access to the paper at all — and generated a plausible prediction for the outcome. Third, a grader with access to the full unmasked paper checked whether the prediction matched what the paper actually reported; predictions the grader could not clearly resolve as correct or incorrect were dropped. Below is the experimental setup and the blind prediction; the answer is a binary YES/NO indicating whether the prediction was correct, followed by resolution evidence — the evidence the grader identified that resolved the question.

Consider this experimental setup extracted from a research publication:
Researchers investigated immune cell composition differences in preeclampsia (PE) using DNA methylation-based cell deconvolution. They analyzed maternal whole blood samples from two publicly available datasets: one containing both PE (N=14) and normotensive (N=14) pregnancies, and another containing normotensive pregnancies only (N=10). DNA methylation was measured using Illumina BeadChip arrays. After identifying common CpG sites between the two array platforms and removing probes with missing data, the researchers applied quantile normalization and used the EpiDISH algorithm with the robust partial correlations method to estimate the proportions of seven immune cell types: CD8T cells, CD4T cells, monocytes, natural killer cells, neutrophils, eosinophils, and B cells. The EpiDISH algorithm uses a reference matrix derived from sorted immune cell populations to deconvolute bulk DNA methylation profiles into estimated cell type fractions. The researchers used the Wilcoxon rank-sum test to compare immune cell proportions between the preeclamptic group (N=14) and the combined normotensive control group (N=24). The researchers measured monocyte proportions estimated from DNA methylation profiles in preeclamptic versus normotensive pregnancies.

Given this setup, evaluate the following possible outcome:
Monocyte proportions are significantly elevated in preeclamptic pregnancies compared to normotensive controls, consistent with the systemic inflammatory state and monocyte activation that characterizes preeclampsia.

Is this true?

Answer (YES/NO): NO